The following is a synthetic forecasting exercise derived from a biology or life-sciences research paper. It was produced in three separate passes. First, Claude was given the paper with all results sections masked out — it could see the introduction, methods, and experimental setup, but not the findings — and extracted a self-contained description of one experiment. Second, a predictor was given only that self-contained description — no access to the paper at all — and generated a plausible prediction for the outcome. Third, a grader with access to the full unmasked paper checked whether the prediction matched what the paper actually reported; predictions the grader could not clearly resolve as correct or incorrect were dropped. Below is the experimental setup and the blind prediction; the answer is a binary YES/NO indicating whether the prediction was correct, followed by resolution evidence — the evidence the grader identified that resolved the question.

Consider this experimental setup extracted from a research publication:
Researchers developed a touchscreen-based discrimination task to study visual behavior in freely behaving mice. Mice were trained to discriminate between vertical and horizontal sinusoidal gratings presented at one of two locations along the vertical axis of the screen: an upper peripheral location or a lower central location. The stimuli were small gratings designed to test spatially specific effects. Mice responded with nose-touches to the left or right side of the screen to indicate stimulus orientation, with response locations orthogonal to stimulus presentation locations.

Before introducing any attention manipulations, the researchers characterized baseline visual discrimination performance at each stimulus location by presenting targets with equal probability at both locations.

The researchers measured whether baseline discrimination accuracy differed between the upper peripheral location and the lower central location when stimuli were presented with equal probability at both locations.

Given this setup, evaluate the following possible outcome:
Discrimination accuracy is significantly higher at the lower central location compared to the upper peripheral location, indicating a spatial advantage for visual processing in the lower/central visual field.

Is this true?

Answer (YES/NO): YES